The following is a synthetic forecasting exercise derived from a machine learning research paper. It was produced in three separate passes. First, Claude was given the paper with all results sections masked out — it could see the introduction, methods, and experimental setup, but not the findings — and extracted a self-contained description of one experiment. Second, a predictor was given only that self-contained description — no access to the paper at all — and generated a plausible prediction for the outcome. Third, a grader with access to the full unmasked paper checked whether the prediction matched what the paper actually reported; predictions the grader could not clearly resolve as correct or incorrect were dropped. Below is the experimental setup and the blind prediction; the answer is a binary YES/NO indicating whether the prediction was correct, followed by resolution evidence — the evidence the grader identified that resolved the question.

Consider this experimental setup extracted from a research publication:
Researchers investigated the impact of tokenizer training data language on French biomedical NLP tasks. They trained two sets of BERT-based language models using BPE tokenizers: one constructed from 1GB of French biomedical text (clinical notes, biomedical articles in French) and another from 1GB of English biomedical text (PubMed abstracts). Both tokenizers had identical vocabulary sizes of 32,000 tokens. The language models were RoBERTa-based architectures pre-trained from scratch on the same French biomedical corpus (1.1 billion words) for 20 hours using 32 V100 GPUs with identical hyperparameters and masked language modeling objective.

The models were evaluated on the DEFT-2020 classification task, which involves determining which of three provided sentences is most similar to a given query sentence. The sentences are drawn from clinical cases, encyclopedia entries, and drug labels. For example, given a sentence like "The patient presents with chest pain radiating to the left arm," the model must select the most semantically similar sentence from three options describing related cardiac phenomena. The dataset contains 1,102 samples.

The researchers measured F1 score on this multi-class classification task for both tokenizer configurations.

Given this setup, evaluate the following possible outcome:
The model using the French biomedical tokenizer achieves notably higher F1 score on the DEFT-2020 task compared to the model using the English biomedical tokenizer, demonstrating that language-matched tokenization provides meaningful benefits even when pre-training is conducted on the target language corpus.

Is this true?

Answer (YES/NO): YES